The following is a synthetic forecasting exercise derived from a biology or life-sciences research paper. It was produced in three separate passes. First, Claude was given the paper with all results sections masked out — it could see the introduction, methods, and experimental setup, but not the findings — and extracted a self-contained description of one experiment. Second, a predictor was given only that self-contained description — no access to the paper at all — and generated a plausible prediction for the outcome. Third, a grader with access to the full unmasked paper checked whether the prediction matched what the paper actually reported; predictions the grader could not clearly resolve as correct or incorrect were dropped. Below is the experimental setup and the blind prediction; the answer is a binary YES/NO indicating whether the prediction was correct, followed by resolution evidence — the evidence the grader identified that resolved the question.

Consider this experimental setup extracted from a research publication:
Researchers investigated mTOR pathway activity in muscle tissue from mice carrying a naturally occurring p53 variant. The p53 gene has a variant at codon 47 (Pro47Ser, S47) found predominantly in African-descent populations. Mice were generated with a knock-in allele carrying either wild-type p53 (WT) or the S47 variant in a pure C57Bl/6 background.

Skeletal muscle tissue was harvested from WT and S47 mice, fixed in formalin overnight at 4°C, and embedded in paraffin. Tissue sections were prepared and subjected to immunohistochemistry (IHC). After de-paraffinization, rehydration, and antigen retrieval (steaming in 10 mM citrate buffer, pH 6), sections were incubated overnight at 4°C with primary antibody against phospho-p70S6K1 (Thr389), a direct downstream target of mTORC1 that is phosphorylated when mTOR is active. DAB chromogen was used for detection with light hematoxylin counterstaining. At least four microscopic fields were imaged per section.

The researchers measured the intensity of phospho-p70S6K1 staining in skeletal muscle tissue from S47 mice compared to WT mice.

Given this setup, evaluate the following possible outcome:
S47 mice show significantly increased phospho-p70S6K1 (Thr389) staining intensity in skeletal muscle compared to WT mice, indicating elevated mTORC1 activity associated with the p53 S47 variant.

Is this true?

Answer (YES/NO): YES